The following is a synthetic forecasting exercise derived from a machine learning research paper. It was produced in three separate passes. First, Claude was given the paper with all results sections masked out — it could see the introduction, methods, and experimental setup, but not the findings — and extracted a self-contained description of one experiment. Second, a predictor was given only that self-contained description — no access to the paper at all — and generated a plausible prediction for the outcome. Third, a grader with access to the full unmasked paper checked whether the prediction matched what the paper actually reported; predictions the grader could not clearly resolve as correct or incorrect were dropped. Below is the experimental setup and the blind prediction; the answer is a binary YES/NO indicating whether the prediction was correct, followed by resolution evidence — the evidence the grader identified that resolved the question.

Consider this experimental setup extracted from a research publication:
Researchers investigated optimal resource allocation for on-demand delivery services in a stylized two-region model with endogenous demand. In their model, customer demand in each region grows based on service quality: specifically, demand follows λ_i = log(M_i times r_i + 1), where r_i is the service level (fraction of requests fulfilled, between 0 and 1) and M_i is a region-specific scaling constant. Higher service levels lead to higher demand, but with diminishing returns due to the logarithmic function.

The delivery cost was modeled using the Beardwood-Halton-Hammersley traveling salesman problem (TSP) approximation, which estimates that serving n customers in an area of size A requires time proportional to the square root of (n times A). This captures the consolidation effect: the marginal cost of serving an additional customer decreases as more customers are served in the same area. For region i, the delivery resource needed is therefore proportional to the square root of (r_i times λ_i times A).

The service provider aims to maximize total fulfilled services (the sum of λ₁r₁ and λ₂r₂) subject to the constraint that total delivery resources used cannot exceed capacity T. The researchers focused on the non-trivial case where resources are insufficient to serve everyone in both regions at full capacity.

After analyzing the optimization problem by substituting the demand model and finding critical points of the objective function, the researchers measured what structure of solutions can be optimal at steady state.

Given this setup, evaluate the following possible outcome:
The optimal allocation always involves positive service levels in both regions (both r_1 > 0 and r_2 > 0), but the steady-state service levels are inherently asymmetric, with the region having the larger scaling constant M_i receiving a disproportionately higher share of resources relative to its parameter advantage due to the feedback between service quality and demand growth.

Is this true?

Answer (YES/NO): NO